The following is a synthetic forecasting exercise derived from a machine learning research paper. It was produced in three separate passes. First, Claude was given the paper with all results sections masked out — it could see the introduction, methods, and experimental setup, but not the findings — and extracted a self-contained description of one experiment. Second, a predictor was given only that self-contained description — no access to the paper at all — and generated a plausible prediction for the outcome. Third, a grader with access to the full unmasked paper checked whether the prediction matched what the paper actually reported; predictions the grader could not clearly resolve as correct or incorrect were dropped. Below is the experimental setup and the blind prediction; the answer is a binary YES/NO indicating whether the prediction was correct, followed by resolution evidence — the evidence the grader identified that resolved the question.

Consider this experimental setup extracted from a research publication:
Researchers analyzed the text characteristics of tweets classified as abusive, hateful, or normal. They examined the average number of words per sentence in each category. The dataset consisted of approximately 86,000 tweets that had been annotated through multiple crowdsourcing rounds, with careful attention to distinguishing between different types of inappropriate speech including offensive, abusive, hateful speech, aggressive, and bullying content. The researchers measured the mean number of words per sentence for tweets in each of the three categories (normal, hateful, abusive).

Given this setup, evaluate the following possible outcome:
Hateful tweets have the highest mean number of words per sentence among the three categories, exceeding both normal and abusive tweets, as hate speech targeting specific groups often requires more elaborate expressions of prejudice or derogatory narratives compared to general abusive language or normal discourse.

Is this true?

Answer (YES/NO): NO